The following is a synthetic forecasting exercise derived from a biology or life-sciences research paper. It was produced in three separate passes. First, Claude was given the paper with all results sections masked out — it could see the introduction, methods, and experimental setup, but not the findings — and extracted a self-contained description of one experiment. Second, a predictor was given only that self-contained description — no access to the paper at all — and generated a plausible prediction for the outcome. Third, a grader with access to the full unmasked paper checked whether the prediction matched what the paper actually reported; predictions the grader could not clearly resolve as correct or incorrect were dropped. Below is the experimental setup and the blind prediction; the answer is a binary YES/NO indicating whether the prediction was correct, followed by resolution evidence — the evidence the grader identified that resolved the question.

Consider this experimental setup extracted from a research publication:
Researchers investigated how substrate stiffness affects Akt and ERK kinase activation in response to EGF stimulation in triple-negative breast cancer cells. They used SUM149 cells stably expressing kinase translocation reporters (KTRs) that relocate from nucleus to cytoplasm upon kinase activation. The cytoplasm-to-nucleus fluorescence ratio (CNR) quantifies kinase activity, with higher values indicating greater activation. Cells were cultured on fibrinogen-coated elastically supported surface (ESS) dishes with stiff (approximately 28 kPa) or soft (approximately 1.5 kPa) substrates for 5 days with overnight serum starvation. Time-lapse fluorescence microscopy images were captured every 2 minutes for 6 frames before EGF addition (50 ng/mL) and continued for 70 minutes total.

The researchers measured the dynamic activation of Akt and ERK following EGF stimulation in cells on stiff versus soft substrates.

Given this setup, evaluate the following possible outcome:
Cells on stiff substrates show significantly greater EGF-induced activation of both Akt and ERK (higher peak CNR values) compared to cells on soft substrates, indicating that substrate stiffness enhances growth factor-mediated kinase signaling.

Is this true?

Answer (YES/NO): YES